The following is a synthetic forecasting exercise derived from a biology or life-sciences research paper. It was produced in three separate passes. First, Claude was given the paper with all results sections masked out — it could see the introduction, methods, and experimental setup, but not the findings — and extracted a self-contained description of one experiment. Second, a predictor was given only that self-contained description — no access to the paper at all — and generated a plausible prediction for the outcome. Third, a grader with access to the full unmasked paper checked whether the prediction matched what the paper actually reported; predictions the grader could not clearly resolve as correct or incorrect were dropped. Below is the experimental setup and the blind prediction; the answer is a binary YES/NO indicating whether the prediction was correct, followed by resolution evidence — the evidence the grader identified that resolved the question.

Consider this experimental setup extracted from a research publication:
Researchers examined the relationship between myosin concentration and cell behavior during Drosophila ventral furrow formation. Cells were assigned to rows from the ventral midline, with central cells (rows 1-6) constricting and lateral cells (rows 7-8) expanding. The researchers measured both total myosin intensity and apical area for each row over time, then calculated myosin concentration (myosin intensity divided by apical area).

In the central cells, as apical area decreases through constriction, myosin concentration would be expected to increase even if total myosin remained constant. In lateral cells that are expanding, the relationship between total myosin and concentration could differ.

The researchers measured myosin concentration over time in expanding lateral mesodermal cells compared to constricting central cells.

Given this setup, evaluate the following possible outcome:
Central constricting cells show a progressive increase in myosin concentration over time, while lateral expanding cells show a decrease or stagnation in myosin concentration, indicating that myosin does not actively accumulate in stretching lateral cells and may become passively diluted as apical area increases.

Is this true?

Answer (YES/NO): NO